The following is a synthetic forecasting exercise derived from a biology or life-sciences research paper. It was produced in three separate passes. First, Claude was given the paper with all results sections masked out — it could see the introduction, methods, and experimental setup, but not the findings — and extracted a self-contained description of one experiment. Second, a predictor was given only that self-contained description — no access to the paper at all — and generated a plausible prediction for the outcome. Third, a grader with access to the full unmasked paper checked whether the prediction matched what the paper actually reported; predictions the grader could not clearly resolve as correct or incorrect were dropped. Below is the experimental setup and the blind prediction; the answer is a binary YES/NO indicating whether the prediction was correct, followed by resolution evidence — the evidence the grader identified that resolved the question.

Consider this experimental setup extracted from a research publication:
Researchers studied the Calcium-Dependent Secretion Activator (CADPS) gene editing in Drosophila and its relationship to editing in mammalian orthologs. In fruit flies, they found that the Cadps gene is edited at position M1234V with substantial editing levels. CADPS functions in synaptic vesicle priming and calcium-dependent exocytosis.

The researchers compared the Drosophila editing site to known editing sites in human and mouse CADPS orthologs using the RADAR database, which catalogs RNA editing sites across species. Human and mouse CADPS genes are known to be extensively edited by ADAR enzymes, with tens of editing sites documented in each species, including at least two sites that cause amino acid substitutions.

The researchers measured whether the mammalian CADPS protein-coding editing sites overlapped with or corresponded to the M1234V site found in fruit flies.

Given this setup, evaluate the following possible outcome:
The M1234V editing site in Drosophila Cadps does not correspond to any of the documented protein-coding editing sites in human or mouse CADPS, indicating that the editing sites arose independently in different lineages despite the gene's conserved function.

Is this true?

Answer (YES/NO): YES